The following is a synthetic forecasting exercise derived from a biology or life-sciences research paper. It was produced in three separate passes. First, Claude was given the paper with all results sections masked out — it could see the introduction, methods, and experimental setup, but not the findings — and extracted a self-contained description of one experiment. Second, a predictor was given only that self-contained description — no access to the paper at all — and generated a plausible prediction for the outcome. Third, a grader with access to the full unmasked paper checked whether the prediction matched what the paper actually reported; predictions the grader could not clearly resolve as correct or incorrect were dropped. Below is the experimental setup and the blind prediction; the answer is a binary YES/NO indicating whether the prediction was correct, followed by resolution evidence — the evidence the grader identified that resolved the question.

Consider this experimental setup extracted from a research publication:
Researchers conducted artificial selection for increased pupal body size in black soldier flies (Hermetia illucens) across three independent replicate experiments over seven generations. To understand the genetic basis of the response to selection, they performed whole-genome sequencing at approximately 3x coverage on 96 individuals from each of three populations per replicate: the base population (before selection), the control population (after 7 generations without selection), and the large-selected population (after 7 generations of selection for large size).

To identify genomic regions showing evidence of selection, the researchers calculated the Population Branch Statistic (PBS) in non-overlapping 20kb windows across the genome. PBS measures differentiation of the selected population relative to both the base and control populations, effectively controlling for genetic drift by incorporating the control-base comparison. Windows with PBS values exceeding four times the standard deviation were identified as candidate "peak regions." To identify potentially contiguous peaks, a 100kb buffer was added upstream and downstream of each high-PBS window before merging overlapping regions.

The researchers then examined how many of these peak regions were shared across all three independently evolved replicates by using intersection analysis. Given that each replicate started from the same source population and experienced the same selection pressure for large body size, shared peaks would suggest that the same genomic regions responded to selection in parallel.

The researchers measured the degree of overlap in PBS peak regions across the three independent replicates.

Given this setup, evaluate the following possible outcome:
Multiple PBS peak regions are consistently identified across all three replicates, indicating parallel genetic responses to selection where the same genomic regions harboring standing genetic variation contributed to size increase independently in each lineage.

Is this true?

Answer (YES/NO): NO